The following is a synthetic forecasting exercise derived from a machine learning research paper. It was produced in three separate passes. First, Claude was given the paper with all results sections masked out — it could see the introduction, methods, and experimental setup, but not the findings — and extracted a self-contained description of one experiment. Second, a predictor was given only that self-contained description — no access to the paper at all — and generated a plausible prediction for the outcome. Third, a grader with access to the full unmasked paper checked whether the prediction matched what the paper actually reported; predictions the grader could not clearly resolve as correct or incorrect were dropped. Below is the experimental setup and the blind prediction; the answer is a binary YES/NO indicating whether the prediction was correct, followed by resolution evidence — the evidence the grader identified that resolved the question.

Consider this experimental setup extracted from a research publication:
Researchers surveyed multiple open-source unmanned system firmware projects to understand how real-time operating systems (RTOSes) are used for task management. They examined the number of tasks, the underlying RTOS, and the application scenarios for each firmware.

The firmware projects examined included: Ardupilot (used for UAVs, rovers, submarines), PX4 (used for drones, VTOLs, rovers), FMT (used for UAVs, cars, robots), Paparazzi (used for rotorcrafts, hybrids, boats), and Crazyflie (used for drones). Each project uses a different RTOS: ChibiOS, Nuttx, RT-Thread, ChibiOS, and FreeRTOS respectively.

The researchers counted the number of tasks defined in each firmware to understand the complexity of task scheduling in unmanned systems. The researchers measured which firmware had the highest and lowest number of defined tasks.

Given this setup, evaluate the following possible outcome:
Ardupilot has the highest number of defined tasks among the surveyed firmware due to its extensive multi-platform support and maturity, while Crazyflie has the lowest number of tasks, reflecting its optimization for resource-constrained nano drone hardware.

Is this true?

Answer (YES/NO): NO